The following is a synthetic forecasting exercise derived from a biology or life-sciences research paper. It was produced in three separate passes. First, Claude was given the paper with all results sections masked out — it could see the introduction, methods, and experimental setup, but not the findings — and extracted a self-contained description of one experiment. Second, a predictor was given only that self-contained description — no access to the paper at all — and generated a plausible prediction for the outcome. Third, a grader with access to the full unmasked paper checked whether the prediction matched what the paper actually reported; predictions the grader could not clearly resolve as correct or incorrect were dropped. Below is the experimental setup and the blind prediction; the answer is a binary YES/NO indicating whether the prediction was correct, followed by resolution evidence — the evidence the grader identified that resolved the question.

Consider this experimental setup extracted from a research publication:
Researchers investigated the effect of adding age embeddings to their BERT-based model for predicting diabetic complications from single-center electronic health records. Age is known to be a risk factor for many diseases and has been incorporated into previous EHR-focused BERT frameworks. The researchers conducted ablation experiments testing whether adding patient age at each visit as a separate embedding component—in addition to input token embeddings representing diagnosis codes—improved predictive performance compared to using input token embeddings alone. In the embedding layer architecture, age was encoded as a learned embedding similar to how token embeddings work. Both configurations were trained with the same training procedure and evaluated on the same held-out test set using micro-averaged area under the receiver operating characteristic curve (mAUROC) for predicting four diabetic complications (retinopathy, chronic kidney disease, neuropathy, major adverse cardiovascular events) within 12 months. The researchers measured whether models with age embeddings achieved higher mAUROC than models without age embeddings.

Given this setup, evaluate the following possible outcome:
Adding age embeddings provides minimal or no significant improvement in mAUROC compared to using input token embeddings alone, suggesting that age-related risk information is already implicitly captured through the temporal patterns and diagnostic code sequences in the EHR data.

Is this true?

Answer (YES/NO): YES